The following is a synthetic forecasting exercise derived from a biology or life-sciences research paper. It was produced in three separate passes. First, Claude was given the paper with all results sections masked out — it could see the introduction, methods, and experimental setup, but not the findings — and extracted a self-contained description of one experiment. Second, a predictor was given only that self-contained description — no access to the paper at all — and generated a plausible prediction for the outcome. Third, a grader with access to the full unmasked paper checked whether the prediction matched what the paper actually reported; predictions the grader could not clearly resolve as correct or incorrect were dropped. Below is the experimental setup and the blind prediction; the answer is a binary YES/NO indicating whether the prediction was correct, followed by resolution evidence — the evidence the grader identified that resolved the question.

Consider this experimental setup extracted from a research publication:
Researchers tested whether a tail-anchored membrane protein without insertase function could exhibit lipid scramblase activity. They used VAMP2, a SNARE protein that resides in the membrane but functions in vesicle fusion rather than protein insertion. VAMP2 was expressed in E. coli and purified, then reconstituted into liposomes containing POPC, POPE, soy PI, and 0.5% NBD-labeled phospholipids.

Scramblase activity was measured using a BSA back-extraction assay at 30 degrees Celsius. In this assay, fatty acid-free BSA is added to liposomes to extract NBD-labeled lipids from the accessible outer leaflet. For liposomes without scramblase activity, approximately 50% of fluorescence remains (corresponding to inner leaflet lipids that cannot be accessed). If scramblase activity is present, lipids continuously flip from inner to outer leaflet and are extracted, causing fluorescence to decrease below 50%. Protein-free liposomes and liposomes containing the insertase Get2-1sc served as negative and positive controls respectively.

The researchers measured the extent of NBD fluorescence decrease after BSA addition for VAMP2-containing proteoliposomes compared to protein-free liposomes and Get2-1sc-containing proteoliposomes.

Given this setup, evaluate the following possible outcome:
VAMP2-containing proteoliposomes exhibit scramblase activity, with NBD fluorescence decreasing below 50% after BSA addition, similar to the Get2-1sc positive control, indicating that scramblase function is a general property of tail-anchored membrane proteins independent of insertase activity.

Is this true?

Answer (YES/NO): NO